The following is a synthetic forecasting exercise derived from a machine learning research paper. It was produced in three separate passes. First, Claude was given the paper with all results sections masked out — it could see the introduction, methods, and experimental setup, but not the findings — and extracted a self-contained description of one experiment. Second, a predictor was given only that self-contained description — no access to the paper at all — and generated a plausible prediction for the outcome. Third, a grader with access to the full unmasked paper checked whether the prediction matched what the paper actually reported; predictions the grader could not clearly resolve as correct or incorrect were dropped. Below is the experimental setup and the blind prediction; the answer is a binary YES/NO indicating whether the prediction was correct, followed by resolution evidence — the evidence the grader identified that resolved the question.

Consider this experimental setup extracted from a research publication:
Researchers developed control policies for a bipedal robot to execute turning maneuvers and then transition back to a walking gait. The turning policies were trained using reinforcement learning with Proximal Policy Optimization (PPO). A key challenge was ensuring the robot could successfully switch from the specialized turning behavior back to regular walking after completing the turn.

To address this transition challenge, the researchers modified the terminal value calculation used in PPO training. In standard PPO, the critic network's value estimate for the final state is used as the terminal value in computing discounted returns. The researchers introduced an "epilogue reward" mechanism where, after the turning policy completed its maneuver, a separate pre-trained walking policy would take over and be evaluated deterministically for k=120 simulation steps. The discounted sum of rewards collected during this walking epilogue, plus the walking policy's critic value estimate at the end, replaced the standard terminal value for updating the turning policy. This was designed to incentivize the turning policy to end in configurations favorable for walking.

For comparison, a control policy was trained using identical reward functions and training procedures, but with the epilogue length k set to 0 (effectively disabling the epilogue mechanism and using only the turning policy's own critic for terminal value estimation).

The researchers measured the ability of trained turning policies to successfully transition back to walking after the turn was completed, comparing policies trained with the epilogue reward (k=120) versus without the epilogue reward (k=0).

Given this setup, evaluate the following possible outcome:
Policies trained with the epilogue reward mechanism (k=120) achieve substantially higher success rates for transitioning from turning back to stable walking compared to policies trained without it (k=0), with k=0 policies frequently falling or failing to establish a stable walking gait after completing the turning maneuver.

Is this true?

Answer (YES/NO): YES